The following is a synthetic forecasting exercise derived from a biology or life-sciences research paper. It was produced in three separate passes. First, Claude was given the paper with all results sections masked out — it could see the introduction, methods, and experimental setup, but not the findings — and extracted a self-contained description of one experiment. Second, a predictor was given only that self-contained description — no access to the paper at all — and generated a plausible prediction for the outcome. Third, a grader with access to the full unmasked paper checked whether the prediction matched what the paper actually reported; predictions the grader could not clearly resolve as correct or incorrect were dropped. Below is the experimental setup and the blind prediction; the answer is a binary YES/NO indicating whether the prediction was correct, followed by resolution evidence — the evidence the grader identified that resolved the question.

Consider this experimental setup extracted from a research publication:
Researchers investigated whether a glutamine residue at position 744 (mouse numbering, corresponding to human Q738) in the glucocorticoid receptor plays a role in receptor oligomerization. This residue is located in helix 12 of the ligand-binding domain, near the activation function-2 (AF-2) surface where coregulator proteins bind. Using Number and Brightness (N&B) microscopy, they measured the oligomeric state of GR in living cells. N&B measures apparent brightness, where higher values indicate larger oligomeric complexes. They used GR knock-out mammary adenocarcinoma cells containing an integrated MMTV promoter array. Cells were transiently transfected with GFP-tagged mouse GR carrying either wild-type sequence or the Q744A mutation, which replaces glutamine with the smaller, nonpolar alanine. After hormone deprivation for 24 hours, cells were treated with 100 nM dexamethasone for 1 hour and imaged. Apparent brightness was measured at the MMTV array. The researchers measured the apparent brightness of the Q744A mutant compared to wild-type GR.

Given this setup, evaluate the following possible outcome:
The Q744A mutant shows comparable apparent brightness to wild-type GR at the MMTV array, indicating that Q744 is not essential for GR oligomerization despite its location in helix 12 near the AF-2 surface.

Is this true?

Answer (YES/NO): NO